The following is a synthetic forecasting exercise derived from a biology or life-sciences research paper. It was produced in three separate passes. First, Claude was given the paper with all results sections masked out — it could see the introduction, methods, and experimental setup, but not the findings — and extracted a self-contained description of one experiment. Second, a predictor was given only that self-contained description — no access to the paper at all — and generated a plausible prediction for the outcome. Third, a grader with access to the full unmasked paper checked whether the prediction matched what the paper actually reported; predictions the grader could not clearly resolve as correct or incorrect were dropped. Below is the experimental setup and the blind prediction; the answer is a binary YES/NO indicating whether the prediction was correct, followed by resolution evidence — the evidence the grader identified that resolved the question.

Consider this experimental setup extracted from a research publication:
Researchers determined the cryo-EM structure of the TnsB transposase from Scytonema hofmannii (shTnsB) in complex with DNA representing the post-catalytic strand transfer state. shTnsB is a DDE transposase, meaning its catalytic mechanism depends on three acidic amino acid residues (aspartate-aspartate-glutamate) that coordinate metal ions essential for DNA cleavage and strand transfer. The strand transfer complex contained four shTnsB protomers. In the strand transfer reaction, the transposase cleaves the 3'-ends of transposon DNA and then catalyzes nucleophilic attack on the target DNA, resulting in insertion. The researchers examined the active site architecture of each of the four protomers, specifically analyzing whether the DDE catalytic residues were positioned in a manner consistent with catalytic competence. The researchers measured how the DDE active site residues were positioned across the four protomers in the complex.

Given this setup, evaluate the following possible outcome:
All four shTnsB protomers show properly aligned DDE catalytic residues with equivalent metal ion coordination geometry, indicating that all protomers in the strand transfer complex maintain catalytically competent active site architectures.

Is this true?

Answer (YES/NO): NO